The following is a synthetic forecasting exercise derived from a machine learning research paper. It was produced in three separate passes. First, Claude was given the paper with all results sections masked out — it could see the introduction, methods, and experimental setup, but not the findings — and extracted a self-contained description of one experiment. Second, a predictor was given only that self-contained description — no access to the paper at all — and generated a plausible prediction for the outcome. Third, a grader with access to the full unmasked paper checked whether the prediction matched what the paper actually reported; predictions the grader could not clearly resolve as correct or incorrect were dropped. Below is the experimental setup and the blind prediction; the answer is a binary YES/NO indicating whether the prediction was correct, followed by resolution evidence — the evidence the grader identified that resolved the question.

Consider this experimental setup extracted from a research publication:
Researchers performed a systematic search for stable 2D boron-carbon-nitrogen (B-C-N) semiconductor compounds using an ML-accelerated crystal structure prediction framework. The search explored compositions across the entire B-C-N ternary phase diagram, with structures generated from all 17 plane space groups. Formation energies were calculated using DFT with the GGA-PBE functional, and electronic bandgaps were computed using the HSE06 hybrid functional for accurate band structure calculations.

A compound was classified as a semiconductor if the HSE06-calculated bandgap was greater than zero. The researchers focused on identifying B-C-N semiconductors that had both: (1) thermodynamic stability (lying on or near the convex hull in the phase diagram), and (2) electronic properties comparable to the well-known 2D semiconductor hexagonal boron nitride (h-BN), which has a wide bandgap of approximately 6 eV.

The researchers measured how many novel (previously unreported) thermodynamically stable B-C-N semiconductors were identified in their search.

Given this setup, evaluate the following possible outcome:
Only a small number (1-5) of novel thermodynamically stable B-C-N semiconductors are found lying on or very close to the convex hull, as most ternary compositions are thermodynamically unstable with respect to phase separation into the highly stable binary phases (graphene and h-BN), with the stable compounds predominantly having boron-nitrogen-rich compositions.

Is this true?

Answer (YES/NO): YES